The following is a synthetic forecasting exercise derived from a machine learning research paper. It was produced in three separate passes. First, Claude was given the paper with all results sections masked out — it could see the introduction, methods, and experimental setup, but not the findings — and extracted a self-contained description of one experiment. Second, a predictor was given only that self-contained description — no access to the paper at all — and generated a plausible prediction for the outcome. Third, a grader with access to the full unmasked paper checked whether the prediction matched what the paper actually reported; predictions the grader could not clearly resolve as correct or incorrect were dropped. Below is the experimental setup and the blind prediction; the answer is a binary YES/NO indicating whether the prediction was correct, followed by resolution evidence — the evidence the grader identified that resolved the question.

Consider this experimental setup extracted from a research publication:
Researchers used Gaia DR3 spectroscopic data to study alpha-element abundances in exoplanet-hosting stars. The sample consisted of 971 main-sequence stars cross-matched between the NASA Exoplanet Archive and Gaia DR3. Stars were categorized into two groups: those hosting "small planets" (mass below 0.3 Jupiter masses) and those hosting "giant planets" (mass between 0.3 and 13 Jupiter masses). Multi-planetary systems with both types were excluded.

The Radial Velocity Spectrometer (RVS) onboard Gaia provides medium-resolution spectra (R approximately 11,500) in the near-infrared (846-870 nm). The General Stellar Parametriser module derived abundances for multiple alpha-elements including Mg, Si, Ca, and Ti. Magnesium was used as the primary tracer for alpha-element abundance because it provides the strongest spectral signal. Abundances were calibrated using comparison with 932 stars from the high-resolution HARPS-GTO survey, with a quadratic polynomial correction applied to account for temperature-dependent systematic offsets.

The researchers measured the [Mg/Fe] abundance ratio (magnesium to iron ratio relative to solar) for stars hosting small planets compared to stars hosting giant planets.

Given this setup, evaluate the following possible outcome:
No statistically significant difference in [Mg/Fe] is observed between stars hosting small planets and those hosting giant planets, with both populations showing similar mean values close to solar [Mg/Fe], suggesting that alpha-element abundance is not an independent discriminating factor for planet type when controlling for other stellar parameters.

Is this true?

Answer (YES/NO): NO